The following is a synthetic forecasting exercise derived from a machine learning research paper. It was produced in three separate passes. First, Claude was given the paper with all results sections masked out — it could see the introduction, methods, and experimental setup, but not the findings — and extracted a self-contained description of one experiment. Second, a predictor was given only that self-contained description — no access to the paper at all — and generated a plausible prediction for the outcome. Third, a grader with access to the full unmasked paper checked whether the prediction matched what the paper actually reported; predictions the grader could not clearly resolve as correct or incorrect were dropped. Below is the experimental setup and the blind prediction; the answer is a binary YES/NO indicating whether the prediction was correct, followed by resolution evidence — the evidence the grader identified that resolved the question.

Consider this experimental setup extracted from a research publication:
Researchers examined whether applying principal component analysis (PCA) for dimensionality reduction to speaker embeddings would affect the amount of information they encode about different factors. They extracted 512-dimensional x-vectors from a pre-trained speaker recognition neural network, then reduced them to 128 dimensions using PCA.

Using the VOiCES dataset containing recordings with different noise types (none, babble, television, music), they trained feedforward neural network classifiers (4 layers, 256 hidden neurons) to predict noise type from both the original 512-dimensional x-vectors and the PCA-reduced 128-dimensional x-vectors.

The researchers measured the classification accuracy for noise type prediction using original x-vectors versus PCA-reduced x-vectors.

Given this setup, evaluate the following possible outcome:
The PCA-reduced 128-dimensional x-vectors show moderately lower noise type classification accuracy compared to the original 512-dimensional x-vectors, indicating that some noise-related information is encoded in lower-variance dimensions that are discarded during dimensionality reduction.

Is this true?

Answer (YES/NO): NO